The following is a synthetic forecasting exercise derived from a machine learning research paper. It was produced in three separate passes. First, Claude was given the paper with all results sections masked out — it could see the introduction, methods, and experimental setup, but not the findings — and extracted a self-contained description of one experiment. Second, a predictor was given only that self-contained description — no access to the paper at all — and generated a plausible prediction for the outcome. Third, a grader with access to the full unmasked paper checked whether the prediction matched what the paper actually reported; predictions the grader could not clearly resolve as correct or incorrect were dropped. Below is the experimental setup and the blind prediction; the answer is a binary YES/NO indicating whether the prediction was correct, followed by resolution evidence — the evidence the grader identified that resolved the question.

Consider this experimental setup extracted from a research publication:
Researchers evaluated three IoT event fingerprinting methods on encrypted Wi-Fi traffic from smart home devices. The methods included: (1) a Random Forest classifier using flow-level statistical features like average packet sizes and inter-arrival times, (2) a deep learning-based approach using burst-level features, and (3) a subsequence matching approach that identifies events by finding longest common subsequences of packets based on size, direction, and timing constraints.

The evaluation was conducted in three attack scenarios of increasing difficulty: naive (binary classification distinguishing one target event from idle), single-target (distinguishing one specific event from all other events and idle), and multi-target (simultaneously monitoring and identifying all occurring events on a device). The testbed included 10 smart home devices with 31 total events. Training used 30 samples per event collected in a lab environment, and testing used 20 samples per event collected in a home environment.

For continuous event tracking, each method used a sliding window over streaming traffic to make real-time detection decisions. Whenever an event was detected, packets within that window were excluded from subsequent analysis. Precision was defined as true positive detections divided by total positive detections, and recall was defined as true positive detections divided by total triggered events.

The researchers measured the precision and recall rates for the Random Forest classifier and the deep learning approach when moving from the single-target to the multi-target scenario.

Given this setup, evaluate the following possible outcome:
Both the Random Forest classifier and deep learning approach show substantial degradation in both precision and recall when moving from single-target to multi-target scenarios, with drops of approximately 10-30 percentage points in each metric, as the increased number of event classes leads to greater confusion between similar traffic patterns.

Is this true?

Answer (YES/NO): NO